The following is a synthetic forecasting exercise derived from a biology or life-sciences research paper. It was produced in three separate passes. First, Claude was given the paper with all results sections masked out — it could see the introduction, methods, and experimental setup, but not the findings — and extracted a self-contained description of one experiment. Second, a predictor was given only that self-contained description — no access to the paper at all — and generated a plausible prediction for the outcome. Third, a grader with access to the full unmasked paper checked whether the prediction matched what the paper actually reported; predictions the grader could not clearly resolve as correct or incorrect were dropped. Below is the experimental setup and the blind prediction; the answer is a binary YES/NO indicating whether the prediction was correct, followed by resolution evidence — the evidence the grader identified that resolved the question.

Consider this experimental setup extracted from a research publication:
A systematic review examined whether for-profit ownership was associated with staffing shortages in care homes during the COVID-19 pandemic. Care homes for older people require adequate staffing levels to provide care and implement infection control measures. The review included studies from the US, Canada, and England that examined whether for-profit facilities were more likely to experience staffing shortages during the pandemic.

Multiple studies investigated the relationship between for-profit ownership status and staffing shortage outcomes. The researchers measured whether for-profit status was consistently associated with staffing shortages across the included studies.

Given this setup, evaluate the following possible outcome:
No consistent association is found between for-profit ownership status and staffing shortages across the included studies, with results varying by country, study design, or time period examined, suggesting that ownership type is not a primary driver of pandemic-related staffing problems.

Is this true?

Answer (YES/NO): YES